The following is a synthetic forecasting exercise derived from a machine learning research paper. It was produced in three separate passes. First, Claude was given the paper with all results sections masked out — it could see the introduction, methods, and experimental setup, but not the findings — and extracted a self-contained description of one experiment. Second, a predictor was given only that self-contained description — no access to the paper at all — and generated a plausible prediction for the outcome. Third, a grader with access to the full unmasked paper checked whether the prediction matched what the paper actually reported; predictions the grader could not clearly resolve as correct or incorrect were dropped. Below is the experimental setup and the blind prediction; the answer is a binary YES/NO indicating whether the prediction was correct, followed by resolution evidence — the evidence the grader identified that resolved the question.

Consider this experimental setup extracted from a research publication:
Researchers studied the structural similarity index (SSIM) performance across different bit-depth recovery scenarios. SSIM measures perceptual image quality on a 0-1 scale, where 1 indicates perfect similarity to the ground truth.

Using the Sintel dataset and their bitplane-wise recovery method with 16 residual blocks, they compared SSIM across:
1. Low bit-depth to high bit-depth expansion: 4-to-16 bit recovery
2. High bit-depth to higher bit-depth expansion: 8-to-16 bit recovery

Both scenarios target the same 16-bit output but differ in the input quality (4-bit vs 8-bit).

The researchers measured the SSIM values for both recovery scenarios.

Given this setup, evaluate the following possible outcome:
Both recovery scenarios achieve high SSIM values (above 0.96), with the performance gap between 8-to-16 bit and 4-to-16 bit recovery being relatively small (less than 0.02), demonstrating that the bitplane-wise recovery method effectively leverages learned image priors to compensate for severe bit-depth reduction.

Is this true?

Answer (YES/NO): YES